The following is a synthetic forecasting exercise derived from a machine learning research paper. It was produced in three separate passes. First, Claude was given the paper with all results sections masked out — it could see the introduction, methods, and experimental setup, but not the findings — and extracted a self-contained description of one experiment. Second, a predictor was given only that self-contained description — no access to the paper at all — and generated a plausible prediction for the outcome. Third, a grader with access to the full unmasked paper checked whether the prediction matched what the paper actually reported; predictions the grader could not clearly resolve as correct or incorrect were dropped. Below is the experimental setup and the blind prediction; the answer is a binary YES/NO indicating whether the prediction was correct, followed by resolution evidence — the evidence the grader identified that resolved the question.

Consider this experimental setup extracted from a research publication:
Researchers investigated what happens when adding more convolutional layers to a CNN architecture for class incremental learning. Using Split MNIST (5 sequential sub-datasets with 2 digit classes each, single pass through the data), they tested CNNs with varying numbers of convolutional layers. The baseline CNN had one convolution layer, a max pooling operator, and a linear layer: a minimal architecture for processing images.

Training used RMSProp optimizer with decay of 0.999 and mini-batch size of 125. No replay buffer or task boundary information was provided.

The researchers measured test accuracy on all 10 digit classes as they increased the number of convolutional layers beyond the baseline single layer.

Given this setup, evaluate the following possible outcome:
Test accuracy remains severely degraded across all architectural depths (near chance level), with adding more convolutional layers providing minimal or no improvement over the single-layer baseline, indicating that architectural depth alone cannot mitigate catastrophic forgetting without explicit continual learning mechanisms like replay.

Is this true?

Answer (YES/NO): NO